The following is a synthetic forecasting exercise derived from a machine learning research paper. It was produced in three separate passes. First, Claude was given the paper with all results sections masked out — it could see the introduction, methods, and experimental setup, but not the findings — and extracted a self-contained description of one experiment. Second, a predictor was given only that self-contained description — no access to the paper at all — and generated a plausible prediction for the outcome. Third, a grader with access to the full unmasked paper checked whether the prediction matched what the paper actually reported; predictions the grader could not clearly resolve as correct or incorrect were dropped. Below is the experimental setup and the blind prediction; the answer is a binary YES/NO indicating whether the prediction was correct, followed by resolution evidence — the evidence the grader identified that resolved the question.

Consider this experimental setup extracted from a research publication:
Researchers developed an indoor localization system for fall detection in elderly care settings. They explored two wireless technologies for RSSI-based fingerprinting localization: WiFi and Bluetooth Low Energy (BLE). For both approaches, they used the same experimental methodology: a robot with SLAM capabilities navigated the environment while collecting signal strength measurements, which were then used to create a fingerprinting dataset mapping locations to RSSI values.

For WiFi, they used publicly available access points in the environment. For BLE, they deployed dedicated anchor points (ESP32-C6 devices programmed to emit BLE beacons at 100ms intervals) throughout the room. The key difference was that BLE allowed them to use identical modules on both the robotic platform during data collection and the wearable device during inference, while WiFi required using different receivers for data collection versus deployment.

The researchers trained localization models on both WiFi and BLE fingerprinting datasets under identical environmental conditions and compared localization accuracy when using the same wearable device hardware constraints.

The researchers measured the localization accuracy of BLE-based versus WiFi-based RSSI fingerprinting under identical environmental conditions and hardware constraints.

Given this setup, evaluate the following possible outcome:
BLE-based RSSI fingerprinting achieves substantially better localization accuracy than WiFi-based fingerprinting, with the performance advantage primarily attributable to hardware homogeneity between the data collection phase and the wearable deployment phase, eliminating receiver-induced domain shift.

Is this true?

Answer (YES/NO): YES